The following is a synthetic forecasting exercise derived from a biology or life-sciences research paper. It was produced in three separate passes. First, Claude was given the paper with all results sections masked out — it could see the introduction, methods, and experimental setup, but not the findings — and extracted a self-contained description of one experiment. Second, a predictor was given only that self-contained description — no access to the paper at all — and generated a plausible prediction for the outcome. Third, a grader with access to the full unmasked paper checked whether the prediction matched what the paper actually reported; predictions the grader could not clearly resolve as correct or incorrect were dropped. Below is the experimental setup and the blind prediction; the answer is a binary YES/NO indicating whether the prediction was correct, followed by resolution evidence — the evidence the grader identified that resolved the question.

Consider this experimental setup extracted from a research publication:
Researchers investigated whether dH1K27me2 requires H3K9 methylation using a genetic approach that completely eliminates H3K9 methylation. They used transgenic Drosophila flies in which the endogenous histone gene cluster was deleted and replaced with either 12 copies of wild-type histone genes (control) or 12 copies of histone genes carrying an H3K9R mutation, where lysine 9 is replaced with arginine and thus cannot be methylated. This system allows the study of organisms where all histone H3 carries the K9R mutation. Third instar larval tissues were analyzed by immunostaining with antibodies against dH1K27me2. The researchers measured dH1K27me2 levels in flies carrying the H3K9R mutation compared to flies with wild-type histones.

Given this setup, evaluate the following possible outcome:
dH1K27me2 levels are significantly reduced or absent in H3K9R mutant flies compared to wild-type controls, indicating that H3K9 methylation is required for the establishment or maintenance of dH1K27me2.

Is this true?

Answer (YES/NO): NO